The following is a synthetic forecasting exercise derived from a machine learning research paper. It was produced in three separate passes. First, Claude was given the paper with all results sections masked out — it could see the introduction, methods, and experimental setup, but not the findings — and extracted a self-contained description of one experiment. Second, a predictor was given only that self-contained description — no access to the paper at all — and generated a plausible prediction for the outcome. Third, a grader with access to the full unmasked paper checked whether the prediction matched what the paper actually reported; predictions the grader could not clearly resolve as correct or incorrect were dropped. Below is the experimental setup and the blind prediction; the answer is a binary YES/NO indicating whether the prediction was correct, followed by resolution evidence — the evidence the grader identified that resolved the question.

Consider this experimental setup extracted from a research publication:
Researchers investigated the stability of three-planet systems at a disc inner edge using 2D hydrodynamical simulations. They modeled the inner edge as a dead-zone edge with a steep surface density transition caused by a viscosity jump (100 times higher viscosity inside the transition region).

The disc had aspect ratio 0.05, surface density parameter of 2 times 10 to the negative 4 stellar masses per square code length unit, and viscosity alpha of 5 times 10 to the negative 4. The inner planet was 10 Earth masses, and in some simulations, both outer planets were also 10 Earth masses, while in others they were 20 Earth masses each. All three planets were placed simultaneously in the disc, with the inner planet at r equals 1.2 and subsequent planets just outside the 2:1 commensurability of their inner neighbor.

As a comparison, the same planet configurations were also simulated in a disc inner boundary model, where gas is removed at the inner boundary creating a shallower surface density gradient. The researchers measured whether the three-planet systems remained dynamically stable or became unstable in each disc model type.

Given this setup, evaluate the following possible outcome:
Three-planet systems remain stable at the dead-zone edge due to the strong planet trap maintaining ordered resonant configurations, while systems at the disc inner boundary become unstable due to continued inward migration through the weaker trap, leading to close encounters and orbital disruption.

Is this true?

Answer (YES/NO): NO